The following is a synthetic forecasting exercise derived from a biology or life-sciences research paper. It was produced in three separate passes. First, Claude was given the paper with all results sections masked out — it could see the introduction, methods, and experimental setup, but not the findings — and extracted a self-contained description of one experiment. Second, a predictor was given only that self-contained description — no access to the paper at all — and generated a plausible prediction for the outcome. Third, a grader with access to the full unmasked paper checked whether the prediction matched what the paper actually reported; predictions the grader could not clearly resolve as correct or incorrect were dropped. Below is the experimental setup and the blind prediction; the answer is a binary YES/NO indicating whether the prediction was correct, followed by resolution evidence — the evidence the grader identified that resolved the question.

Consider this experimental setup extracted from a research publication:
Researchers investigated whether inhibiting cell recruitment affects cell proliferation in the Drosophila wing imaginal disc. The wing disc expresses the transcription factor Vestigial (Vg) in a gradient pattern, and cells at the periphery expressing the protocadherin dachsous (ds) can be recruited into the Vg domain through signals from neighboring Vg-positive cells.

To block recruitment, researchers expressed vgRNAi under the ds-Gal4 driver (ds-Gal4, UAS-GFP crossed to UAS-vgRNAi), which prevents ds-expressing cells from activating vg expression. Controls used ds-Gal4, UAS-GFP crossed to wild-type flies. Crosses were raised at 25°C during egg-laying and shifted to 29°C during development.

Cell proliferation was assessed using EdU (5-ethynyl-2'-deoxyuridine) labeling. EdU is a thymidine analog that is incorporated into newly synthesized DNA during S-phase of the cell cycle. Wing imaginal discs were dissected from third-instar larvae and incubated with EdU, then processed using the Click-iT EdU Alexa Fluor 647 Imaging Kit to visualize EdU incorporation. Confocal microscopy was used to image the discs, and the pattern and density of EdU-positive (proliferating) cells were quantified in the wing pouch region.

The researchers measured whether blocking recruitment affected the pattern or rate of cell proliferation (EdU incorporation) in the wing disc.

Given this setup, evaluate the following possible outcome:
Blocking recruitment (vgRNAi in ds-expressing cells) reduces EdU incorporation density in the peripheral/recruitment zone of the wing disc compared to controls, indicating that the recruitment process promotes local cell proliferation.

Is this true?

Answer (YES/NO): NO